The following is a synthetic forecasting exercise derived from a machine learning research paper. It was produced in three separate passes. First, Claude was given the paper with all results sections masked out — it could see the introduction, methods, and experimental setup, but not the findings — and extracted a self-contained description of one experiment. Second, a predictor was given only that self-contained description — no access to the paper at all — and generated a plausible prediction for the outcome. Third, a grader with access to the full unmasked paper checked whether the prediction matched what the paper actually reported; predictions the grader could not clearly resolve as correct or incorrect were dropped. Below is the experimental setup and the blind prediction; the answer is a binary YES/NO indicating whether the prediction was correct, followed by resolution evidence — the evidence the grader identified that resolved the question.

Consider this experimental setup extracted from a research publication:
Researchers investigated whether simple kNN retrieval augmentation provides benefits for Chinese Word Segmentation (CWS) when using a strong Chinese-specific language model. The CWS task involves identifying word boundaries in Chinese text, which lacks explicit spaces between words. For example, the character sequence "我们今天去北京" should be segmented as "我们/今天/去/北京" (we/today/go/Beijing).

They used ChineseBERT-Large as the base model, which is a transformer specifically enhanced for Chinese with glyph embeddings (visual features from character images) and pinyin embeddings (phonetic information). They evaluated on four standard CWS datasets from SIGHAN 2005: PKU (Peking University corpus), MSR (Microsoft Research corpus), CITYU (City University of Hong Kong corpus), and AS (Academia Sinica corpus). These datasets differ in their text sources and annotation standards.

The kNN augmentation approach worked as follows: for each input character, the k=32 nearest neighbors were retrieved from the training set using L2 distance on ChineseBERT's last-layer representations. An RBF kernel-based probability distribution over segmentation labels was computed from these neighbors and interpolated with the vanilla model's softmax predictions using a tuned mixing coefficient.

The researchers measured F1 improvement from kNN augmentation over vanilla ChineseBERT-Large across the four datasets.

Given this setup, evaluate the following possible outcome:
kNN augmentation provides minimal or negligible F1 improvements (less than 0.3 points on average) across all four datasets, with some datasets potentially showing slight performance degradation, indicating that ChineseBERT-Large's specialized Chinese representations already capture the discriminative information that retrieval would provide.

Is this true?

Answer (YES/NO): NO